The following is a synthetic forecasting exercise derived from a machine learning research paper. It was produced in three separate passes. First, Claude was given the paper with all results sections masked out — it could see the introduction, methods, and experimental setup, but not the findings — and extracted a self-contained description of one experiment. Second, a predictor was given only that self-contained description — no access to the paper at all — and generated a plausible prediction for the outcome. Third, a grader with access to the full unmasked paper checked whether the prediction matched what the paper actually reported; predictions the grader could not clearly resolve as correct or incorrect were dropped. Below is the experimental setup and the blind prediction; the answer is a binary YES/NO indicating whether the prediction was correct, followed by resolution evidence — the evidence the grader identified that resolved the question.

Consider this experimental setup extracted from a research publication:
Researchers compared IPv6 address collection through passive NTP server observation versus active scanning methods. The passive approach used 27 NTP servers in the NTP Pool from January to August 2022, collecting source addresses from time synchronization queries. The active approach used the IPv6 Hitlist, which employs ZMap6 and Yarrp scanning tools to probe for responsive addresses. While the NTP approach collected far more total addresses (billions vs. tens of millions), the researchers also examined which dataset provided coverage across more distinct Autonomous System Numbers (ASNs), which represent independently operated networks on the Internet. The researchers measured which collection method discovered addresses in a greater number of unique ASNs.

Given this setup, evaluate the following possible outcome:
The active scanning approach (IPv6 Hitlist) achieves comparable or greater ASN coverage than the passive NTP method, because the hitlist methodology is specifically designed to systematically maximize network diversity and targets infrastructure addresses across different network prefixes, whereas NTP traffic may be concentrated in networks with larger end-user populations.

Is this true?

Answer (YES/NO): YES